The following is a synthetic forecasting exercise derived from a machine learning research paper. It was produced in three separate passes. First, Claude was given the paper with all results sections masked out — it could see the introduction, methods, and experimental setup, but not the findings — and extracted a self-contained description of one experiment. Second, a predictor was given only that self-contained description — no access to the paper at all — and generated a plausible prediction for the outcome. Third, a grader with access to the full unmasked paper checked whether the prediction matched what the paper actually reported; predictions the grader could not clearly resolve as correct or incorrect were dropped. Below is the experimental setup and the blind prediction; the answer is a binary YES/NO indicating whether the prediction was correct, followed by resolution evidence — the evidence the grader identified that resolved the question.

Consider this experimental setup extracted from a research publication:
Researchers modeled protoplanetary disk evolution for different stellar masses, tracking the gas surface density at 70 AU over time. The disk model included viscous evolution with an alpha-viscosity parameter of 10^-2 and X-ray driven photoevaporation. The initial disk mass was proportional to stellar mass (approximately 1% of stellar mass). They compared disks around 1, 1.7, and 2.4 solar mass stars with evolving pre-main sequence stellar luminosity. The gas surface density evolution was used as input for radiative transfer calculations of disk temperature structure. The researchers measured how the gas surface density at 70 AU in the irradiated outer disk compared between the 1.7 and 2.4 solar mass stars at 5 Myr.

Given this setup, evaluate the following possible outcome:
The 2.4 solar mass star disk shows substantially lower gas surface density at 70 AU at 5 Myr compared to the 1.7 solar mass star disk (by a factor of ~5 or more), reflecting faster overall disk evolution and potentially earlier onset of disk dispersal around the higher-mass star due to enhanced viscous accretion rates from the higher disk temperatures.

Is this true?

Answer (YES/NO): NO